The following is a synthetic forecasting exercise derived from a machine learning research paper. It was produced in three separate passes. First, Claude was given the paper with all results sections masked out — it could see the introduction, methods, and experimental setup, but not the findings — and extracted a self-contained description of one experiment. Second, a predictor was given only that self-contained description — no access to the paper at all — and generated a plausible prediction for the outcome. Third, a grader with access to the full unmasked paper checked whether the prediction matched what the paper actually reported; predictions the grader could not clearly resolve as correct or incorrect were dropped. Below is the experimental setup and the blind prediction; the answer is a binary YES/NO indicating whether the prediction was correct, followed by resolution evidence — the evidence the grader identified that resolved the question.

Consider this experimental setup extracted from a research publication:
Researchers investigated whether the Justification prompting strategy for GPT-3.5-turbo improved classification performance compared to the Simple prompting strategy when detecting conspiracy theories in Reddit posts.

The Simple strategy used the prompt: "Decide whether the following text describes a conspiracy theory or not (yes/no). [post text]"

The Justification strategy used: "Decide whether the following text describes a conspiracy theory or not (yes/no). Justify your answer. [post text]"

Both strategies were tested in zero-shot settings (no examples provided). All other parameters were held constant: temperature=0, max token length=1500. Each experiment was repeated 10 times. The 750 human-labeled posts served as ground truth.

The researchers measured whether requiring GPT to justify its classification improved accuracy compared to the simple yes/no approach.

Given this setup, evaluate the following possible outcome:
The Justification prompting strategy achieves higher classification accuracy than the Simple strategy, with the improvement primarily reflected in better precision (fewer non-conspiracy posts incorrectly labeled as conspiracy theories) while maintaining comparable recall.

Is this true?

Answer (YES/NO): NO